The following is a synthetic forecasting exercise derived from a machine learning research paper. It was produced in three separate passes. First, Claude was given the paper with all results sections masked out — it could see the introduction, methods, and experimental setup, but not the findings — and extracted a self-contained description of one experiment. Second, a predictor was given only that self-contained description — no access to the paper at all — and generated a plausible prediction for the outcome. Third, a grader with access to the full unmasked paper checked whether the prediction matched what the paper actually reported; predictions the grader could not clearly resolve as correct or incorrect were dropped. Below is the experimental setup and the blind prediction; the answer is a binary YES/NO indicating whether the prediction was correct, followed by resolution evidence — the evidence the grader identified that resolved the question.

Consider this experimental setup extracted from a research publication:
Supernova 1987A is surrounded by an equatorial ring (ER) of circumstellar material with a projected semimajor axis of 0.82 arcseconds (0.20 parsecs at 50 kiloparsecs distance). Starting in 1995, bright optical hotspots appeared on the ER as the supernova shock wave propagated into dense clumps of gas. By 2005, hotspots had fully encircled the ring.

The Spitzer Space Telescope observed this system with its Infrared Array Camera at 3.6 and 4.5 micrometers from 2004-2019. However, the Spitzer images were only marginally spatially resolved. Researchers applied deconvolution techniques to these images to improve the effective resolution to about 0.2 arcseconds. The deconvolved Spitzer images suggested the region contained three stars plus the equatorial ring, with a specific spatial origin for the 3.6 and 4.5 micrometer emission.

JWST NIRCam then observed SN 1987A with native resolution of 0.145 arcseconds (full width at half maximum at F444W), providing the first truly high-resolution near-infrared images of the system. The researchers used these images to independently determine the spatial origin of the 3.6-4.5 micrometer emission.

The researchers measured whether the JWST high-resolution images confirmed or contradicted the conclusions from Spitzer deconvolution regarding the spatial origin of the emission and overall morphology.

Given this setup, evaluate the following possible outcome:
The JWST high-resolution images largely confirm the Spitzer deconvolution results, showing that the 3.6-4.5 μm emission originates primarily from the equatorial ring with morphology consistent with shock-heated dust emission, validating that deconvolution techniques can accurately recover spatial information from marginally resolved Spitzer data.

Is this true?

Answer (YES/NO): YES